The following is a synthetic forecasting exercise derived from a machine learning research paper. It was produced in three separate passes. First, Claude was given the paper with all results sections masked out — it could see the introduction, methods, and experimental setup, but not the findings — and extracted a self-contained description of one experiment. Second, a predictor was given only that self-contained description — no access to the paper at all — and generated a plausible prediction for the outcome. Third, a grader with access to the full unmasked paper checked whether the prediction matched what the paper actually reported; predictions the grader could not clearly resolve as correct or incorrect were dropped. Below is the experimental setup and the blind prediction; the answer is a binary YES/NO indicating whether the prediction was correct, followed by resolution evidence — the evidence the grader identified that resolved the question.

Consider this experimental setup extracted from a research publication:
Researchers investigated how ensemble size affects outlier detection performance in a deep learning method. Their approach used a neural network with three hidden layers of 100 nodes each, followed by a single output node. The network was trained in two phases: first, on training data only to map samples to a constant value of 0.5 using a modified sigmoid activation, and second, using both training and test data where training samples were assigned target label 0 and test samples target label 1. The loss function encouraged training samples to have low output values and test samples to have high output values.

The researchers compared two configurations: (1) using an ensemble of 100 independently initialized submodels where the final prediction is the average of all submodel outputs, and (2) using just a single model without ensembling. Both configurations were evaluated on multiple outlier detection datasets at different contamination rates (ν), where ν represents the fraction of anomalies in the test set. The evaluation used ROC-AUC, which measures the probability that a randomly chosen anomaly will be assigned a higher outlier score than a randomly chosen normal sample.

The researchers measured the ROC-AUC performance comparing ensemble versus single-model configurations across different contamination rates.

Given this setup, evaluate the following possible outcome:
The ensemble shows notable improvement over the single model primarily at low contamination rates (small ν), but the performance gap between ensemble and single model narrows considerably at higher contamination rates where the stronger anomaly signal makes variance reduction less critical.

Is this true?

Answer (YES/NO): NO